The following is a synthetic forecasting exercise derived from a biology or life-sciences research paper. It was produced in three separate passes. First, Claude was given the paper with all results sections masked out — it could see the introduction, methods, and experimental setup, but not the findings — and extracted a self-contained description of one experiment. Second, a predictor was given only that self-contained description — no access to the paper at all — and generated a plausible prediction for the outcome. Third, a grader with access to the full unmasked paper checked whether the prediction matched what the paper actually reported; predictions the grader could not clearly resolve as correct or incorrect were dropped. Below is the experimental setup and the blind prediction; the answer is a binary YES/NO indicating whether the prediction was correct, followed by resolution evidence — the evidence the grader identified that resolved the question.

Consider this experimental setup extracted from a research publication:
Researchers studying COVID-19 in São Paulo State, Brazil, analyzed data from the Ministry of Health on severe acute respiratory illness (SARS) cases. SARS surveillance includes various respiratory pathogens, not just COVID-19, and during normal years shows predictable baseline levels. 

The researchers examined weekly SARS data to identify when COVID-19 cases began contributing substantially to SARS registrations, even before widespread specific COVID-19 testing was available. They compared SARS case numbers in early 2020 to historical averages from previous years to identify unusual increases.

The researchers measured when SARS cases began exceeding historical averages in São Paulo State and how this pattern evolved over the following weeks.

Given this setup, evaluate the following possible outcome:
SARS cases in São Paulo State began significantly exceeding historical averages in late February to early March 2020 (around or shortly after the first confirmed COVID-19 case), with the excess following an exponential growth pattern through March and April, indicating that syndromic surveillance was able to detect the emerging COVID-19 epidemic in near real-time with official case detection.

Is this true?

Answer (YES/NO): NO